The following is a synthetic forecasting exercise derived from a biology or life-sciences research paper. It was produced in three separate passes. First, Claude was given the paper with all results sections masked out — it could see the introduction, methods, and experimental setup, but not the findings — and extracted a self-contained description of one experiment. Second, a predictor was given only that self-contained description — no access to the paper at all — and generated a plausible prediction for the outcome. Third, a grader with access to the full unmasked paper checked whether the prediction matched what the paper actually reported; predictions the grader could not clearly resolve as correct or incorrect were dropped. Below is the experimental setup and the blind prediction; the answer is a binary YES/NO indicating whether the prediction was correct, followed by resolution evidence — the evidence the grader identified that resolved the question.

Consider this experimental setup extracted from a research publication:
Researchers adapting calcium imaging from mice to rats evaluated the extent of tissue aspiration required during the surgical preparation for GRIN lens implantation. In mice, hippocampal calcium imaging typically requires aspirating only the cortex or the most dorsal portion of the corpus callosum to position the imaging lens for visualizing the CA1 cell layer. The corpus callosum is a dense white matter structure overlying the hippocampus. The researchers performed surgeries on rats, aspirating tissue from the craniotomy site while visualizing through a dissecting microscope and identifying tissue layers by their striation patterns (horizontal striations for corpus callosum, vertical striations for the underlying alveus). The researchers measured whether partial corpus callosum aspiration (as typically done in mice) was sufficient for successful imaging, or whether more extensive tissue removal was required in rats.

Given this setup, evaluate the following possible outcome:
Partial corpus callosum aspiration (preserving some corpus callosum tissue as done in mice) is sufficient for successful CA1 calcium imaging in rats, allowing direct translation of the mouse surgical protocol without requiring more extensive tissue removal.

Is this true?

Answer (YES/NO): NO